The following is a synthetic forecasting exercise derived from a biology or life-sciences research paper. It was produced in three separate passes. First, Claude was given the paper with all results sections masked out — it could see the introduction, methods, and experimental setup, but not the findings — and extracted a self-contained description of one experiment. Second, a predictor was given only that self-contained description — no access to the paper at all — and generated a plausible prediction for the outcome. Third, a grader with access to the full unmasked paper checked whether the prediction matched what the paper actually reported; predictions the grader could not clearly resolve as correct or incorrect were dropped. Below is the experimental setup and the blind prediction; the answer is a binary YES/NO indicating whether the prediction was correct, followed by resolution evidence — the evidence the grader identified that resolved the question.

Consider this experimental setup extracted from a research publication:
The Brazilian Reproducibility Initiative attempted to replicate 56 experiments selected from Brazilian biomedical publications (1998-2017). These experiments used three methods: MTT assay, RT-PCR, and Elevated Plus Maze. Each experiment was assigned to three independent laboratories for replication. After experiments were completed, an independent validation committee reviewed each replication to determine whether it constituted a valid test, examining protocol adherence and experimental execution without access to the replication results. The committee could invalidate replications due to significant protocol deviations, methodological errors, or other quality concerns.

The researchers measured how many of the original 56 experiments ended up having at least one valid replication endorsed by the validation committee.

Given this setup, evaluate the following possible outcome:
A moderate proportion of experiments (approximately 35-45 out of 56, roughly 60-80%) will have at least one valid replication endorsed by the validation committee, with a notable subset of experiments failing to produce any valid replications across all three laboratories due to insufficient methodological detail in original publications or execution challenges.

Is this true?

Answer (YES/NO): NO